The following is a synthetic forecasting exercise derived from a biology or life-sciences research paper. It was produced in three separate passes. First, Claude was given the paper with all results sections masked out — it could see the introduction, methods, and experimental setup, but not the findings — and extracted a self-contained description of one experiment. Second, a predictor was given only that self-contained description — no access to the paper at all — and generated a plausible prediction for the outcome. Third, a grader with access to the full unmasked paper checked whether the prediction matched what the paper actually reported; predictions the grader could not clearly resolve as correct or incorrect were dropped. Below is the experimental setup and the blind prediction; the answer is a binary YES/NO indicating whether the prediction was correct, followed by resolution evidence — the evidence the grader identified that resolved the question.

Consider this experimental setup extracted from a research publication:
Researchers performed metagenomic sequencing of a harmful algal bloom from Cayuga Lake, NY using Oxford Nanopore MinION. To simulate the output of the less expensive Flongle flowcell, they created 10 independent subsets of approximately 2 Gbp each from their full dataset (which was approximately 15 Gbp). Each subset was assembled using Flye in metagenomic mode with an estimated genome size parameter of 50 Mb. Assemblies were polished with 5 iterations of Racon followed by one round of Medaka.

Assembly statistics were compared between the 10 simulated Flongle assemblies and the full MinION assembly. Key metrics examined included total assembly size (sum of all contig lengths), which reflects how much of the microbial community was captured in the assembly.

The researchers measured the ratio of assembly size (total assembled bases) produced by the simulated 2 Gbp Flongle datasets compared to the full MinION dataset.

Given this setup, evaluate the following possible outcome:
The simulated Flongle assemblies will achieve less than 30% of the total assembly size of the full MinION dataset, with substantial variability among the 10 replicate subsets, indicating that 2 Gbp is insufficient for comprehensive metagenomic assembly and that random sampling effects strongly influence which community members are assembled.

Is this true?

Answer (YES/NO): NO